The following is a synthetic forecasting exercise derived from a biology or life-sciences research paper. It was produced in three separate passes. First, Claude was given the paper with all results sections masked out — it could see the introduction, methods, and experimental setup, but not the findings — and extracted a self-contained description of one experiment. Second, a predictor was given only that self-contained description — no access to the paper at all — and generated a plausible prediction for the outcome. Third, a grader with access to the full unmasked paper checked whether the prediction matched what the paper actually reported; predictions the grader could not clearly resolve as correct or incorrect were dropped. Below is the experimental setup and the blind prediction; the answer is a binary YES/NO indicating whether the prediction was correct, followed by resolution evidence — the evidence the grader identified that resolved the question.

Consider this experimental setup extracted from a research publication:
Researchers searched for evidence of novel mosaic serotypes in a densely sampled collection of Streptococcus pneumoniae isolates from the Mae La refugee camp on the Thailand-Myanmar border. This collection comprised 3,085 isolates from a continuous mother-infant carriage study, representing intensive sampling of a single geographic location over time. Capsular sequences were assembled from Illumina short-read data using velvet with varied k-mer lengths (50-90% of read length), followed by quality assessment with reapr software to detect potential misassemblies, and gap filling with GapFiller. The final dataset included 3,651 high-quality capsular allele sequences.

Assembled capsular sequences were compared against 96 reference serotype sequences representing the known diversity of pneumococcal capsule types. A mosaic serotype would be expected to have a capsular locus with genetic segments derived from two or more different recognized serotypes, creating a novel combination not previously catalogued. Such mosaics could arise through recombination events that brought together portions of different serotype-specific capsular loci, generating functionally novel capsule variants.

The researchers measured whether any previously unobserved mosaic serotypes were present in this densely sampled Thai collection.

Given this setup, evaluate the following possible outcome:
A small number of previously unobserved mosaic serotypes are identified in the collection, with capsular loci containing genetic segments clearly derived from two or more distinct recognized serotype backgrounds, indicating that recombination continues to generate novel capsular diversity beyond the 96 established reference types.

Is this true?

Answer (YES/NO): YES